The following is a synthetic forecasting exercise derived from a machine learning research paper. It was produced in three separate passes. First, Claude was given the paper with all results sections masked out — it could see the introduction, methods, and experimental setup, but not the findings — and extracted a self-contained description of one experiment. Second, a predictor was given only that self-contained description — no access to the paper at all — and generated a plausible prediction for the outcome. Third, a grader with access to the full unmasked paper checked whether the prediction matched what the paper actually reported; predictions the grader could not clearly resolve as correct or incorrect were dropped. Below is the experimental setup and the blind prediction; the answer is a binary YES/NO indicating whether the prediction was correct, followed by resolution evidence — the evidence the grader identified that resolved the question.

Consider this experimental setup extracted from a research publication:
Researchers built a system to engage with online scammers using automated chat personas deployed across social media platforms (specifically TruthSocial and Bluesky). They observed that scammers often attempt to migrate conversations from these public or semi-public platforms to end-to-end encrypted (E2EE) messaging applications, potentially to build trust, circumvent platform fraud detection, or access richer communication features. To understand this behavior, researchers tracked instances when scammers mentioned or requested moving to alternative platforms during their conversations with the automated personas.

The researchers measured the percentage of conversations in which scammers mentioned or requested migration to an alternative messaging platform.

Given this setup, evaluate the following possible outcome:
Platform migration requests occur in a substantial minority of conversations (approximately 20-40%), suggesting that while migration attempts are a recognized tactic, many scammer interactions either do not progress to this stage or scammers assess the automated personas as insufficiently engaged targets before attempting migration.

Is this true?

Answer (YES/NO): NO